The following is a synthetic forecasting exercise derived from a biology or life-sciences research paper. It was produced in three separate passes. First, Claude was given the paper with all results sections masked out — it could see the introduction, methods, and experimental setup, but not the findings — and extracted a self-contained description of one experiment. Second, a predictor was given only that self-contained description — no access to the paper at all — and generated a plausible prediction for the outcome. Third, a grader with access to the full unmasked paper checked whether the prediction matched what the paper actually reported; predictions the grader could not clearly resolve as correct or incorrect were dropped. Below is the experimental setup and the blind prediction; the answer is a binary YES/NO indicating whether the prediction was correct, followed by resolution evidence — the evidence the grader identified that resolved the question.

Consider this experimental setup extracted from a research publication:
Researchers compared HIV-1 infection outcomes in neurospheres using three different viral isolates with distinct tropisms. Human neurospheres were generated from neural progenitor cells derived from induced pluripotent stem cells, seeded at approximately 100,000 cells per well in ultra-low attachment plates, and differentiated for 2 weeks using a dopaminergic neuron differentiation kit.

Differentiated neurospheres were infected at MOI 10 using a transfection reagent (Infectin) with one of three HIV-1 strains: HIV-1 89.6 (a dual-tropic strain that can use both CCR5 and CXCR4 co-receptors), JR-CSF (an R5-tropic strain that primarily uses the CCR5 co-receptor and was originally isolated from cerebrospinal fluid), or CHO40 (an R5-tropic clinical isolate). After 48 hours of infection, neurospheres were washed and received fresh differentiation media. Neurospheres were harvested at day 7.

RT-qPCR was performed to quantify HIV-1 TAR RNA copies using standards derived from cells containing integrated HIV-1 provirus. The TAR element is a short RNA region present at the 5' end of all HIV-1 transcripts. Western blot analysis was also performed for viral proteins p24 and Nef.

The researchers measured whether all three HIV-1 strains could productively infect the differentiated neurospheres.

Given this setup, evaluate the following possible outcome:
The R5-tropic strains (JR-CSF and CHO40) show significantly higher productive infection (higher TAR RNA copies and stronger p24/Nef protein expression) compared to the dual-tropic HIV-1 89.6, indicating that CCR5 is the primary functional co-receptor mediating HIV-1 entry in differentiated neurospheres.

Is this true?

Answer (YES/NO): NO